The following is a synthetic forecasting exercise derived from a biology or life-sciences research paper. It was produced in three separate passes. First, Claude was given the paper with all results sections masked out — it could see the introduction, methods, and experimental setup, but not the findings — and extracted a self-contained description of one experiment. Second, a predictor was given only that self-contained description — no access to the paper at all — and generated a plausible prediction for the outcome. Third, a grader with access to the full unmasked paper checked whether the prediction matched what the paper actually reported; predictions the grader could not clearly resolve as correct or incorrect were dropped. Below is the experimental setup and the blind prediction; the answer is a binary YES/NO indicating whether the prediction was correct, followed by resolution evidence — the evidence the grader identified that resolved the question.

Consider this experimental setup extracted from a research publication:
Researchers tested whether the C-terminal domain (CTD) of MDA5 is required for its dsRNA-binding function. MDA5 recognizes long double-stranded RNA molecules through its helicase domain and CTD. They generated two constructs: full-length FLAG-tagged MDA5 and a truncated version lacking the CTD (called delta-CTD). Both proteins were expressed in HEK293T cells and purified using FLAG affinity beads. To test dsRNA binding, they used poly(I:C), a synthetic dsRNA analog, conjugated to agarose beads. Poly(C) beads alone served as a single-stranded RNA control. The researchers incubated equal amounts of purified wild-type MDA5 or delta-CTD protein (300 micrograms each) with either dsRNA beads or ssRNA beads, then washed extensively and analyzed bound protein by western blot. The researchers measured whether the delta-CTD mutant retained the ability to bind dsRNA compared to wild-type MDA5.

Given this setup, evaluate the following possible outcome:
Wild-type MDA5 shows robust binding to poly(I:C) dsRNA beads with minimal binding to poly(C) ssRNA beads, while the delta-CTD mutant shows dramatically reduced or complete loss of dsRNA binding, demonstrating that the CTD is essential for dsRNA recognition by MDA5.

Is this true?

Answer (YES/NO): YES